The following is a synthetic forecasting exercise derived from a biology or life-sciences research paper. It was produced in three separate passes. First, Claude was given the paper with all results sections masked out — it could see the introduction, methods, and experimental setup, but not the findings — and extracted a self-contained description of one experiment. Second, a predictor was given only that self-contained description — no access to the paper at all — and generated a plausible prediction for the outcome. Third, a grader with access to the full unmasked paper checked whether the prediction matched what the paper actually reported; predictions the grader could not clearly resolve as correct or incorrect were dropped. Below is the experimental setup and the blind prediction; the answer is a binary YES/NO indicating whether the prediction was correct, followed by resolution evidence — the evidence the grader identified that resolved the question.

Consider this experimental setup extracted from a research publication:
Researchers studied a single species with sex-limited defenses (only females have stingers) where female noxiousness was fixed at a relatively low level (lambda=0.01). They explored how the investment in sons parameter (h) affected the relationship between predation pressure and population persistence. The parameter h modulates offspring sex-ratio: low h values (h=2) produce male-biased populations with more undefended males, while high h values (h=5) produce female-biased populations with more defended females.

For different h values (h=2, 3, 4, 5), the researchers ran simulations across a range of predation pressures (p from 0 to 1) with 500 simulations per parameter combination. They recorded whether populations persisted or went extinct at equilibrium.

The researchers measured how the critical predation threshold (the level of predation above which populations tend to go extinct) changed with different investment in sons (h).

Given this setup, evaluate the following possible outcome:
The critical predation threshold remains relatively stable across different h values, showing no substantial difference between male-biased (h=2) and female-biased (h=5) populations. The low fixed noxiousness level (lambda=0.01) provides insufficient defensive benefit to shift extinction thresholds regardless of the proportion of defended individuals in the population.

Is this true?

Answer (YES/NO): NO